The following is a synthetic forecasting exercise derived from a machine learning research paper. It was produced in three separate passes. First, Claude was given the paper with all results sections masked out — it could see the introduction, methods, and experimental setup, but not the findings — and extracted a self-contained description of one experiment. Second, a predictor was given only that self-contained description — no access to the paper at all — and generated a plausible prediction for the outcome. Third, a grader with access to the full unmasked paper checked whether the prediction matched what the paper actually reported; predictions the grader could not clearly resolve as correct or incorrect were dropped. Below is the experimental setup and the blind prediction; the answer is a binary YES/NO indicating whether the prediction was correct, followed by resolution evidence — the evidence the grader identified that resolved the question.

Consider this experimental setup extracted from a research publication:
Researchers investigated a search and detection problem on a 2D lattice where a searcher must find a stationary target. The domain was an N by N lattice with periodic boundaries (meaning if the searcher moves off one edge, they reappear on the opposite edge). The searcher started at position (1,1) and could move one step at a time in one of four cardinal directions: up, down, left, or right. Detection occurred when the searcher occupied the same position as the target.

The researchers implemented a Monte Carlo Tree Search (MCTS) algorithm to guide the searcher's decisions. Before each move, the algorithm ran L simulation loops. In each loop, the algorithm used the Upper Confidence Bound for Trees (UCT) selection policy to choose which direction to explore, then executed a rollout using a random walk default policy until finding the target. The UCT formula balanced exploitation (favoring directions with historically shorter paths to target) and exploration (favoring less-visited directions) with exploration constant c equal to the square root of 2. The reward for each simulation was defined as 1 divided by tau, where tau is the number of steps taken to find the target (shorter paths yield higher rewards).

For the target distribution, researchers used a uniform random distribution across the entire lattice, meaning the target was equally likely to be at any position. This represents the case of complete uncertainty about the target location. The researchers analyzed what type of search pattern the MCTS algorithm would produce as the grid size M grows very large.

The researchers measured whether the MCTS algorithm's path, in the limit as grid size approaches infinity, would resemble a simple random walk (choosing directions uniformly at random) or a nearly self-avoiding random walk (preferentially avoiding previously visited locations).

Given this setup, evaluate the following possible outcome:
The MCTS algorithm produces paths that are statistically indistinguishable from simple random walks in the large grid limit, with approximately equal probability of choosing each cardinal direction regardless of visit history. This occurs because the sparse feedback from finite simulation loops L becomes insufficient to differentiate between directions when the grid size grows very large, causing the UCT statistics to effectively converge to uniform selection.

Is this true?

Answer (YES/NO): NO